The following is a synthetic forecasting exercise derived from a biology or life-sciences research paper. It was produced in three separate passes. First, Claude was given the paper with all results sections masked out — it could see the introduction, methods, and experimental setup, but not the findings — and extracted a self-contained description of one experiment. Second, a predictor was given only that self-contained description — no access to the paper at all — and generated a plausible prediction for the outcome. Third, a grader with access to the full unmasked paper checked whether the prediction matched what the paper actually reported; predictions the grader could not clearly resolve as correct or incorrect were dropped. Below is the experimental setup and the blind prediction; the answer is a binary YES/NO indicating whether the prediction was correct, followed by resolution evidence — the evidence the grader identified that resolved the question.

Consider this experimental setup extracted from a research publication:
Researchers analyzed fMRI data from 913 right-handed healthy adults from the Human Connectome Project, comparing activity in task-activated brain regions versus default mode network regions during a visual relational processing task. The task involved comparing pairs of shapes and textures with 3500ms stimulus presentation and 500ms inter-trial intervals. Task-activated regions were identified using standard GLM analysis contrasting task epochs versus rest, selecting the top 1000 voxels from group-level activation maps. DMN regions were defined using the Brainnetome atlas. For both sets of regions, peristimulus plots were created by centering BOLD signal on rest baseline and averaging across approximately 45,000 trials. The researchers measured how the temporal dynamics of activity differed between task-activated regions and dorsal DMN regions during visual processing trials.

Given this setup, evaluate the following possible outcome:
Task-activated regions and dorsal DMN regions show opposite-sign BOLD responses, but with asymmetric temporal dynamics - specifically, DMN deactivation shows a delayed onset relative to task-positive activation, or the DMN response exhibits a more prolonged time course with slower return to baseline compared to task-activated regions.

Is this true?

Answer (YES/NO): NO